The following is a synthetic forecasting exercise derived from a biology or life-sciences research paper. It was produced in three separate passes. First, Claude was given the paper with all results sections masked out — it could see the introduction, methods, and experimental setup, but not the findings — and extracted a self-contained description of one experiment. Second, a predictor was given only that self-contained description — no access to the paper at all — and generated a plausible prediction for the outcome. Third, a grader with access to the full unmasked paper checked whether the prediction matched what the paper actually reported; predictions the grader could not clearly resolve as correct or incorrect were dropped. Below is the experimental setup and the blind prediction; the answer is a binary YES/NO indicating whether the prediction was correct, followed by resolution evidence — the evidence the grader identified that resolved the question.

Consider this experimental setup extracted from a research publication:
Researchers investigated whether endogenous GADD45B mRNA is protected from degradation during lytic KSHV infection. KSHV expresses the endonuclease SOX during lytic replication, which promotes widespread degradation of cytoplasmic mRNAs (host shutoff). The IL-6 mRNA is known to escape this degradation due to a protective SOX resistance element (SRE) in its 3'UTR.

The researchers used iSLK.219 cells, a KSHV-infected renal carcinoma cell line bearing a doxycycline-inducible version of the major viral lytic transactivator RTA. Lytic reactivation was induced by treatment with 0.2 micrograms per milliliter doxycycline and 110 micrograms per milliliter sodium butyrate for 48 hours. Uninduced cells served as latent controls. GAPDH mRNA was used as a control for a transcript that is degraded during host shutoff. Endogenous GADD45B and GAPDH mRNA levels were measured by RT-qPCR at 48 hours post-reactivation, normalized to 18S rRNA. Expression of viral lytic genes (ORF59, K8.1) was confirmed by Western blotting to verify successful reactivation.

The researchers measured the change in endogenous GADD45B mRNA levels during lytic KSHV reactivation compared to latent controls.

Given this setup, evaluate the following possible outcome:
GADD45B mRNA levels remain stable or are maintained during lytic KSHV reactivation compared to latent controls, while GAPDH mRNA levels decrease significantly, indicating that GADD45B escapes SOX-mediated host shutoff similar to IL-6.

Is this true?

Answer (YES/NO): YES